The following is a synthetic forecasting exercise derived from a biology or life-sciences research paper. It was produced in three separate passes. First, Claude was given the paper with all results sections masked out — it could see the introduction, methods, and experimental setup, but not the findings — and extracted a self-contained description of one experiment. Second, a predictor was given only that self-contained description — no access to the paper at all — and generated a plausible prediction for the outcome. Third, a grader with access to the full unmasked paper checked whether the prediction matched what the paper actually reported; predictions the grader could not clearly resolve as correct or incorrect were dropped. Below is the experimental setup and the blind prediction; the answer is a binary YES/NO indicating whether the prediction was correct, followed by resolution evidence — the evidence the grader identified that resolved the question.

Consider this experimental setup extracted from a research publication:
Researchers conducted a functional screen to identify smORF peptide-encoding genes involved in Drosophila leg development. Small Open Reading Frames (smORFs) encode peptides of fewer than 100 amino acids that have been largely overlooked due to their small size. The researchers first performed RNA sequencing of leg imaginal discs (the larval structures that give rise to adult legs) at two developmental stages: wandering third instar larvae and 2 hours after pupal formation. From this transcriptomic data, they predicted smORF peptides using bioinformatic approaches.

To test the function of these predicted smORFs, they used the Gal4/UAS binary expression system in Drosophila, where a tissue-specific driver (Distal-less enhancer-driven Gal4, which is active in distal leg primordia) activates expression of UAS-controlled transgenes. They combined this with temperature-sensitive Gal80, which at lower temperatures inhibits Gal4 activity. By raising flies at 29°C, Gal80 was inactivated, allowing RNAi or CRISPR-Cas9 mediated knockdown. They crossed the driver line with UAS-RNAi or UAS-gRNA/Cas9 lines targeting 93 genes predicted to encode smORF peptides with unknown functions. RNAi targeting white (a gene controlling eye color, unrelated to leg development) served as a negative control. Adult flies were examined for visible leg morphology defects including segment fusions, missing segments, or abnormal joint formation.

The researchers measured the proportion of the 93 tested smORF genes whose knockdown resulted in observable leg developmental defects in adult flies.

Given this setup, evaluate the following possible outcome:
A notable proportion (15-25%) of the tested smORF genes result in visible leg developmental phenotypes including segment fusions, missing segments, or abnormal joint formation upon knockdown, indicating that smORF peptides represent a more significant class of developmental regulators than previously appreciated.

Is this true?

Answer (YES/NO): YES